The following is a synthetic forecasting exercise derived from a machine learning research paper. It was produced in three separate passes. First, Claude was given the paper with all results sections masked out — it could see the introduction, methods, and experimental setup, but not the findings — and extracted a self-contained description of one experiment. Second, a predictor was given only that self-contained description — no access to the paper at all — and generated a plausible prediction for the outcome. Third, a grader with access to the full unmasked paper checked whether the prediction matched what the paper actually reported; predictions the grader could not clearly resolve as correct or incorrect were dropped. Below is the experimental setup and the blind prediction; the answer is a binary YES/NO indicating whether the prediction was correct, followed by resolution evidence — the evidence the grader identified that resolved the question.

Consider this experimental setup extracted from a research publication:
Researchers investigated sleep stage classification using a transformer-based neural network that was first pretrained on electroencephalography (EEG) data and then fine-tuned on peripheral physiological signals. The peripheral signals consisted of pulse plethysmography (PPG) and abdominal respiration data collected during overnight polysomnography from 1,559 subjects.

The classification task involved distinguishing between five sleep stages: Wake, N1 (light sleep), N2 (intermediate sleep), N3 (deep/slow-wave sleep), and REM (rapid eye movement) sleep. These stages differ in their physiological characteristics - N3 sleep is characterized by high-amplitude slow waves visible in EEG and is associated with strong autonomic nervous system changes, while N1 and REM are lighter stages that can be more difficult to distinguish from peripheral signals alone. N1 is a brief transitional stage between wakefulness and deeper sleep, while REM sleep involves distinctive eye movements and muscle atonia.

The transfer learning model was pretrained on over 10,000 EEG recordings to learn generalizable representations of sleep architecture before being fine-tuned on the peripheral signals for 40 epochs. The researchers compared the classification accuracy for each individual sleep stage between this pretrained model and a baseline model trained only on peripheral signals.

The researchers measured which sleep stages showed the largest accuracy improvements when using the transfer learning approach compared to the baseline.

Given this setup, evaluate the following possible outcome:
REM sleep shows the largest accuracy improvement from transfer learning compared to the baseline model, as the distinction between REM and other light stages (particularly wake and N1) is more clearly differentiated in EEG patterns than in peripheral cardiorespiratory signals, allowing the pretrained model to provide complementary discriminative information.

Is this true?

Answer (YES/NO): NO